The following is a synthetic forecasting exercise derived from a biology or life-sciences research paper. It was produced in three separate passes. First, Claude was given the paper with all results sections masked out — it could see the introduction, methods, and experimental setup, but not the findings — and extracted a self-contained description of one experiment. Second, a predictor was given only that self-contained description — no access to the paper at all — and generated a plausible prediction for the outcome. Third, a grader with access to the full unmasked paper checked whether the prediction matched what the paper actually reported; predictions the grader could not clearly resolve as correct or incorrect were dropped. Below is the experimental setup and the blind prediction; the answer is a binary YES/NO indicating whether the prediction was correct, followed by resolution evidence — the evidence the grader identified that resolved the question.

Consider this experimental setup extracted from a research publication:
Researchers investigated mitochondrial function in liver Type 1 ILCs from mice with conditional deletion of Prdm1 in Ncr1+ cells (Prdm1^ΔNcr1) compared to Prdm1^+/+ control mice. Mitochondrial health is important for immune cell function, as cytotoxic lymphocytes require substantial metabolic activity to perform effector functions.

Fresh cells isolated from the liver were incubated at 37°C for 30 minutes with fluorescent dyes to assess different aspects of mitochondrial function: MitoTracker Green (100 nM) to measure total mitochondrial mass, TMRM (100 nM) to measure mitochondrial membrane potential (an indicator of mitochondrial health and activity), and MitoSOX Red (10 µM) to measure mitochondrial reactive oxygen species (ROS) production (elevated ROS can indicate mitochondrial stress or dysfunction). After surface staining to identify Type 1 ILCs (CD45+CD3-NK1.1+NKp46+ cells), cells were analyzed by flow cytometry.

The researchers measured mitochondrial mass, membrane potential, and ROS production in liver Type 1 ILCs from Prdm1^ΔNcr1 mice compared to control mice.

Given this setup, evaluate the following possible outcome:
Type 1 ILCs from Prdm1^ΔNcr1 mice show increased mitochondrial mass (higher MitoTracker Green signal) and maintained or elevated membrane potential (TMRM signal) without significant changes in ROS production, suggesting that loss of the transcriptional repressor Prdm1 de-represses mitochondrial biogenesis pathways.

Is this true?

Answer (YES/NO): NO